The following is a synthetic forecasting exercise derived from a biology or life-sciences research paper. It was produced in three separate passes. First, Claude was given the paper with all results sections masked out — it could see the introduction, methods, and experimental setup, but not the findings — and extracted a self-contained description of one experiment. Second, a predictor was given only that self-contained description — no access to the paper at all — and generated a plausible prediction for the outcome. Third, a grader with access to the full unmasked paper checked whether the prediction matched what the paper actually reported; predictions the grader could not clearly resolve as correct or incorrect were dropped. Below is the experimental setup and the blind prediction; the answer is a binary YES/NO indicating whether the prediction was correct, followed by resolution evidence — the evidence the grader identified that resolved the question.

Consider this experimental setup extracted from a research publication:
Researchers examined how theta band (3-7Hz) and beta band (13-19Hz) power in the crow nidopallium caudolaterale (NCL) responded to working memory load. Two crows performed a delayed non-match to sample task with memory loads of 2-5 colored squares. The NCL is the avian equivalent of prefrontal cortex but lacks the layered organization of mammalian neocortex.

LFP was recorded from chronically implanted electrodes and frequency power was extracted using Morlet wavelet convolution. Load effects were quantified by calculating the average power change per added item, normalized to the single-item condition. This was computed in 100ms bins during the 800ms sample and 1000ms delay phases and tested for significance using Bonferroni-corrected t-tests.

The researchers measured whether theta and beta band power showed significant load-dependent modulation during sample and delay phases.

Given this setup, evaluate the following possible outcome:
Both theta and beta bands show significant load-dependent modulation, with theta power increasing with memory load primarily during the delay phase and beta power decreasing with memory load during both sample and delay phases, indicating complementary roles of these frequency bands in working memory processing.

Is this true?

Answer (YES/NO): NO